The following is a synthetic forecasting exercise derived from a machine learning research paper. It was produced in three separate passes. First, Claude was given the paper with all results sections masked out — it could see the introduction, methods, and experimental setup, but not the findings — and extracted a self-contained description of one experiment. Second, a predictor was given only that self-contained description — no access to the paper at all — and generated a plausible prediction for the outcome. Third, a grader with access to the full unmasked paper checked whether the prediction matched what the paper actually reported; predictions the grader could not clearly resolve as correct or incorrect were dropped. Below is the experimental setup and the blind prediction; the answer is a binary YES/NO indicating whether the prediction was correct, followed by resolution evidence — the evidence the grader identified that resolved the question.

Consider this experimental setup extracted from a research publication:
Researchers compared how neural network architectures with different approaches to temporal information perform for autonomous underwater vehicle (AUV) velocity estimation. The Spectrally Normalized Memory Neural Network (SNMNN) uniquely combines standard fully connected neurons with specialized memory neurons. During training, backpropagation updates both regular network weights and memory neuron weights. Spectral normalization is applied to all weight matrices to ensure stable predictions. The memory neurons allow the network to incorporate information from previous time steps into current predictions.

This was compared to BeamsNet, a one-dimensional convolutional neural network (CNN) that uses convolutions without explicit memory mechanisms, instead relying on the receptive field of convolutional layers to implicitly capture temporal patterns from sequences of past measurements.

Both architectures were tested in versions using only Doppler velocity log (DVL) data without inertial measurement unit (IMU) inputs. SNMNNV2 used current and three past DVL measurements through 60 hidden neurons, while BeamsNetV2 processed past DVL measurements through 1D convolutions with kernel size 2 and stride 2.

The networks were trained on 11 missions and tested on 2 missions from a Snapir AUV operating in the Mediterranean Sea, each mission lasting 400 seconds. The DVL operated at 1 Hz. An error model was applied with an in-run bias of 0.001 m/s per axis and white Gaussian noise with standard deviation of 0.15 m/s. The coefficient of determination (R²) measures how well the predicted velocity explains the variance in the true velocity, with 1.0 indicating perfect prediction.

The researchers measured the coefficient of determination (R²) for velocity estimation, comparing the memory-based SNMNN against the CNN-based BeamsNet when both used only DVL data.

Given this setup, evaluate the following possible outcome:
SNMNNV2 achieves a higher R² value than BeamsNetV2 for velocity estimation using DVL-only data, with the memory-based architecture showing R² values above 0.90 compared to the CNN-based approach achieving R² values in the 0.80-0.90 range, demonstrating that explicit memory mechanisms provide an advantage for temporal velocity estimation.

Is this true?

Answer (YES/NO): NO